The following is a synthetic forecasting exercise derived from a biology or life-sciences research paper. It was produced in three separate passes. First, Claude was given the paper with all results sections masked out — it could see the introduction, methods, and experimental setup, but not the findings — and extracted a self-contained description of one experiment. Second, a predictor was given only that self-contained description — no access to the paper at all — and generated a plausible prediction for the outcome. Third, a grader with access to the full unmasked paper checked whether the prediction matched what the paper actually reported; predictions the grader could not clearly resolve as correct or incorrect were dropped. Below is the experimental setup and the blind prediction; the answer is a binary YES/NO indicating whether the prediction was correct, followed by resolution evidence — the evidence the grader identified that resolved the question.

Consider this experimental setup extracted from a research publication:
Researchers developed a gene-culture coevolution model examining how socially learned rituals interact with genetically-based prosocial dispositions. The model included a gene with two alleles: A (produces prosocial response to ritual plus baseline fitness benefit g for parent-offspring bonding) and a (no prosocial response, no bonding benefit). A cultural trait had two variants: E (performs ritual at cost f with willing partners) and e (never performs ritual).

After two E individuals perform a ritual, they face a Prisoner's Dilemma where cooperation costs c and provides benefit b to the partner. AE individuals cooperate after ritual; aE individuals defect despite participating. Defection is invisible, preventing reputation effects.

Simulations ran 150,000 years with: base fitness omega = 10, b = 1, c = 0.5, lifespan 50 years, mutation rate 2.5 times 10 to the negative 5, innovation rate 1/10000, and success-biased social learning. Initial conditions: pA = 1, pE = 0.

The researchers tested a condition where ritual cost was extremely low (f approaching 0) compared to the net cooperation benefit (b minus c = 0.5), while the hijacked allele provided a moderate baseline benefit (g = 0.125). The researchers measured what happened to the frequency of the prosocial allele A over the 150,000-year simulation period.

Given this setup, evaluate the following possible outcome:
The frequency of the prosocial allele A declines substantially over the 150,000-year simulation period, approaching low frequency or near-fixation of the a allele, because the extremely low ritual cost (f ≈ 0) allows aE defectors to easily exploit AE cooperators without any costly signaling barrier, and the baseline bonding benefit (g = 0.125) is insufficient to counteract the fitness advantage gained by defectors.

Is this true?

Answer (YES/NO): YES